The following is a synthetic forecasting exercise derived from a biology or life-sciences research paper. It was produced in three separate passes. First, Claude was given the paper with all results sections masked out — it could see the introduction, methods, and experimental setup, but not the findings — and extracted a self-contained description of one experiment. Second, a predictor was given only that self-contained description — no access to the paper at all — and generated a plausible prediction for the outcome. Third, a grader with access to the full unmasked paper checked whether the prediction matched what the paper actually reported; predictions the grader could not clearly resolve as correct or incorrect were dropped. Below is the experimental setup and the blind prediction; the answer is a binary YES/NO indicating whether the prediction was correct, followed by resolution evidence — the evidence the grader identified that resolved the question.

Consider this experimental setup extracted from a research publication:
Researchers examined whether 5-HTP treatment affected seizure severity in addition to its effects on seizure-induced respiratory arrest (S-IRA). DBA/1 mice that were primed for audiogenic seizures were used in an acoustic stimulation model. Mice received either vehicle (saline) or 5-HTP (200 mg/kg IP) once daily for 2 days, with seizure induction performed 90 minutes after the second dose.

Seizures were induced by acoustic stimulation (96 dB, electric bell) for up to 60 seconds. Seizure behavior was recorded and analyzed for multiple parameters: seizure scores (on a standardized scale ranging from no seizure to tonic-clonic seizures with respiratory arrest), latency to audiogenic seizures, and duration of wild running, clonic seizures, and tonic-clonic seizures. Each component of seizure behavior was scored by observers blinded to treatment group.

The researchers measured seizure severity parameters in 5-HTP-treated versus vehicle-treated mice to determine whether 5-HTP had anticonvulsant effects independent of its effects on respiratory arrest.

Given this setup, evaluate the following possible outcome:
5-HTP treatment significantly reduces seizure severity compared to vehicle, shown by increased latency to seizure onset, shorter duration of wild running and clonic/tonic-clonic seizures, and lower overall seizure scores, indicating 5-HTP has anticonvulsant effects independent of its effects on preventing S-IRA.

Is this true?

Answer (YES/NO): NO